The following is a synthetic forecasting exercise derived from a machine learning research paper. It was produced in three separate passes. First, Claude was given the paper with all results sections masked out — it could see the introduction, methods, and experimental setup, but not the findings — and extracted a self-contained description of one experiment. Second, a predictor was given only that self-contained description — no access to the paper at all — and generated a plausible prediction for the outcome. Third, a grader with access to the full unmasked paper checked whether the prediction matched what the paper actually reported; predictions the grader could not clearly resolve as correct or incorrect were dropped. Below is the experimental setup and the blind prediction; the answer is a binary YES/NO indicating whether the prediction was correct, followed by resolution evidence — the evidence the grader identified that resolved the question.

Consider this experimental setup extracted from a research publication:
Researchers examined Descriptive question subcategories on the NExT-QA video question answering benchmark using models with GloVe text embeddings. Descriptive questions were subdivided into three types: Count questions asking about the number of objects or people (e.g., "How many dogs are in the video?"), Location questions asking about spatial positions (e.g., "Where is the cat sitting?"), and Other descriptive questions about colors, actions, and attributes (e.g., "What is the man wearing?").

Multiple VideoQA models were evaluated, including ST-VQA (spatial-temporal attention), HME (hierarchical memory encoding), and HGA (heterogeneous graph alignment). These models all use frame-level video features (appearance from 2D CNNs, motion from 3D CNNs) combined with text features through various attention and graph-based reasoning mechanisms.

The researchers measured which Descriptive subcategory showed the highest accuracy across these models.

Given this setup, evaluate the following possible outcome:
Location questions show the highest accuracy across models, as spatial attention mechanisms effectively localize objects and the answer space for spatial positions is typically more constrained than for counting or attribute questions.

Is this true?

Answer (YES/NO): YES